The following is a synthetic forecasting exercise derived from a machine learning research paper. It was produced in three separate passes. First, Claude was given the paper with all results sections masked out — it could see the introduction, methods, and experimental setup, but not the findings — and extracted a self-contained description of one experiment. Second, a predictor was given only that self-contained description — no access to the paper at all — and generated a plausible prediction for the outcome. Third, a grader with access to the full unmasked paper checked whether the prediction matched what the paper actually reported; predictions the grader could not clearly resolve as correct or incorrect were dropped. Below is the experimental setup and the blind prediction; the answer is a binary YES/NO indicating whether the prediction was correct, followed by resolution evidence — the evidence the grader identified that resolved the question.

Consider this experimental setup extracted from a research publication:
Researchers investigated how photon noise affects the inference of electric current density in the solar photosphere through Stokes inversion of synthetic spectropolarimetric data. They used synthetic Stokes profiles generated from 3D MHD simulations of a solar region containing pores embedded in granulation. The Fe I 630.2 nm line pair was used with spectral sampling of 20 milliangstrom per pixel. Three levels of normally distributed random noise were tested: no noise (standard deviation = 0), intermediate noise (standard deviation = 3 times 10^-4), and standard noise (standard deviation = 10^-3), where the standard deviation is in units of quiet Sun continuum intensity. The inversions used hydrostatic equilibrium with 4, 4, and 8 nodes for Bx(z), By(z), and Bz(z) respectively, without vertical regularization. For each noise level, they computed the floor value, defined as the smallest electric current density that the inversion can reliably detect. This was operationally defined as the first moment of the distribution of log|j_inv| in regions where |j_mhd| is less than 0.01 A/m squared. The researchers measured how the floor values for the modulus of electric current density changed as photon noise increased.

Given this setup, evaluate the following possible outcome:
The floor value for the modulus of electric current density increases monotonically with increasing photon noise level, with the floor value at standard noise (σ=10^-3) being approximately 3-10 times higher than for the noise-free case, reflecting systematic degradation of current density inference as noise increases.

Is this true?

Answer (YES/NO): NO